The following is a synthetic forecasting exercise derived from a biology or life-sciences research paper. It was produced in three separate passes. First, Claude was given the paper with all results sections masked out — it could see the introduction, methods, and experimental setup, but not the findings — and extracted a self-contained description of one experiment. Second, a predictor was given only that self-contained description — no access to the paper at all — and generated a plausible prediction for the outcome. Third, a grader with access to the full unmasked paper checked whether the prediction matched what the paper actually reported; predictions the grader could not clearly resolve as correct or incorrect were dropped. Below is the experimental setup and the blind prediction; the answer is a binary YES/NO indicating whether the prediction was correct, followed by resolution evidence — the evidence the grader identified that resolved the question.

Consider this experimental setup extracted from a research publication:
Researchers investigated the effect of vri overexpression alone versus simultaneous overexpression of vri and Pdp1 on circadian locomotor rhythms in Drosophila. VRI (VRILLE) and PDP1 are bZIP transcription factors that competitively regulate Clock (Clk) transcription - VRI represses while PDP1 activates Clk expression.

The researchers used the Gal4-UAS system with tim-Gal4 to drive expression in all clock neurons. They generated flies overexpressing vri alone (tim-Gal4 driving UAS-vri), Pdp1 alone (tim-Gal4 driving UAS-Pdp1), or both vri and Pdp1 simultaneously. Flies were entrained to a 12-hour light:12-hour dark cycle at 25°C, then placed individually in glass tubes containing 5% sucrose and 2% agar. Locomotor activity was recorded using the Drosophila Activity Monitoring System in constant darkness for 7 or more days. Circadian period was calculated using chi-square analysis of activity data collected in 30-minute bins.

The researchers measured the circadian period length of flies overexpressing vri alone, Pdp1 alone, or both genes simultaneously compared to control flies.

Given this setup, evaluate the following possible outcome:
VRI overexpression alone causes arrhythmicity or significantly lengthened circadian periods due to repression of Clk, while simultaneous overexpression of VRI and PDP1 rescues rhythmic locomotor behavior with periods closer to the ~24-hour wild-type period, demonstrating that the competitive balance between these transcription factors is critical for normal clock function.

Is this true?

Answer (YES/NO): NO